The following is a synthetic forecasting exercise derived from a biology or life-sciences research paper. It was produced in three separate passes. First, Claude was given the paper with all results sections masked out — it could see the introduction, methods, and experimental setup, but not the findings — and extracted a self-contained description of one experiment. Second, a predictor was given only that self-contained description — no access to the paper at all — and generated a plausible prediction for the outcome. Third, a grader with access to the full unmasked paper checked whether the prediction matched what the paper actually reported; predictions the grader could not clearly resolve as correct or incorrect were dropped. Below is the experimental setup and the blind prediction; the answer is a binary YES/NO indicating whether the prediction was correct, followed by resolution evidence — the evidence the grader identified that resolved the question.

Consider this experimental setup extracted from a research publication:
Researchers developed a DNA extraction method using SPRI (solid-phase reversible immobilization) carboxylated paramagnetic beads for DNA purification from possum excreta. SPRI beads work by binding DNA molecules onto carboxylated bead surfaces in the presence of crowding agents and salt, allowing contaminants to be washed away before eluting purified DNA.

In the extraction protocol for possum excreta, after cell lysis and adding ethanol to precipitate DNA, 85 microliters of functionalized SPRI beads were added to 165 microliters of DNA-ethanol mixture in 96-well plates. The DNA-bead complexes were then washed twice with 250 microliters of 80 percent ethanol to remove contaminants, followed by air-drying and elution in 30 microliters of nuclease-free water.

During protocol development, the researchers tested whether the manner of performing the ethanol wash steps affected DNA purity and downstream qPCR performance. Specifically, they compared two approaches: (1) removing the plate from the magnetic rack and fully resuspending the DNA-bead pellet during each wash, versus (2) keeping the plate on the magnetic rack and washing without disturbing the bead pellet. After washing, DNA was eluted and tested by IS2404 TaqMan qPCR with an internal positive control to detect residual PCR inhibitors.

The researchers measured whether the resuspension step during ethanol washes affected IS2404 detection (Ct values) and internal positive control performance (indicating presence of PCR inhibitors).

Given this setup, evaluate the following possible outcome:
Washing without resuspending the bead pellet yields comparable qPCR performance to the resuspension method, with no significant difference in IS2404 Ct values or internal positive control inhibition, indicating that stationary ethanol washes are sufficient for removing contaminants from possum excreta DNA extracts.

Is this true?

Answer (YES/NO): NO